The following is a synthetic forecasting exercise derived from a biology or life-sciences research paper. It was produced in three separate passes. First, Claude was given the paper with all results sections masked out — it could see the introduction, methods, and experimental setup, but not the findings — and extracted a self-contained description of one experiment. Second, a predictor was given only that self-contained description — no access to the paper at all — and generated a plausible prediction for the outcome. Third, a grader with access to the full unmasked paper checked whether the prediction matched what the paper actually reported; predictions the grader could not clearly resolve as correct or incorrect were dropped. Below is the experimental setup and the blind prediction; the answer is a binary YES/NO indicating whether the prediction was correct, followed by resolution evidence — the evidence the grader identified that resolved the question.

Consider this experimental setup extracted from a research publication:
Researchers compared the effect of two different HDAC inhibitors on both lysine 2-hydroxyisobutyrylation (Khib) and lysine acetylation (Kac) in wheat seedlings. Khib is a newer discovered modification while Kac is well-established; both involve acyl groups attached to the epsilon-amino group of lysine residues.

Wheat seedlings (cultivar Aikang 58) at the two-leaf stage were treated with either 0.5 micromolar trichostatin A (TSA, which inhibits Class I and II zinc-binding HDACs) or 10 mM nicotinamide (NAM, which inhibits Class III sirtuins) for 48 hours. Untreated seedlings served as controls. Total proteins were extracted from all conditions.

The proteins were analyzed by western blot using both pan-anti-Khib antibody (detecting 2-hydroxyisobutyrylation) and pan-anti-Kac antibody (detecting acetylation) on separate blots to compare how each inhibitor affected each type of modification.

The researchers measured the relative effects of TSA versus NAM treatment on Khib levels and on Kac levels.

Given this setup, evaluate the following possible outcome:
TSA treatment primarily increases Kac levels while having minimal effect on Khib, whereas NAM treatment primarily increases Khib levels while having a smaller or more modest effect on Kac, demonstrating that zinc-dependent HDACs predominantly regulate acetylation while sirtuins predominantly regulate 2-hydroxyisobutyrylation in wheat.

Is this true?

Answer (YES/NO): NO